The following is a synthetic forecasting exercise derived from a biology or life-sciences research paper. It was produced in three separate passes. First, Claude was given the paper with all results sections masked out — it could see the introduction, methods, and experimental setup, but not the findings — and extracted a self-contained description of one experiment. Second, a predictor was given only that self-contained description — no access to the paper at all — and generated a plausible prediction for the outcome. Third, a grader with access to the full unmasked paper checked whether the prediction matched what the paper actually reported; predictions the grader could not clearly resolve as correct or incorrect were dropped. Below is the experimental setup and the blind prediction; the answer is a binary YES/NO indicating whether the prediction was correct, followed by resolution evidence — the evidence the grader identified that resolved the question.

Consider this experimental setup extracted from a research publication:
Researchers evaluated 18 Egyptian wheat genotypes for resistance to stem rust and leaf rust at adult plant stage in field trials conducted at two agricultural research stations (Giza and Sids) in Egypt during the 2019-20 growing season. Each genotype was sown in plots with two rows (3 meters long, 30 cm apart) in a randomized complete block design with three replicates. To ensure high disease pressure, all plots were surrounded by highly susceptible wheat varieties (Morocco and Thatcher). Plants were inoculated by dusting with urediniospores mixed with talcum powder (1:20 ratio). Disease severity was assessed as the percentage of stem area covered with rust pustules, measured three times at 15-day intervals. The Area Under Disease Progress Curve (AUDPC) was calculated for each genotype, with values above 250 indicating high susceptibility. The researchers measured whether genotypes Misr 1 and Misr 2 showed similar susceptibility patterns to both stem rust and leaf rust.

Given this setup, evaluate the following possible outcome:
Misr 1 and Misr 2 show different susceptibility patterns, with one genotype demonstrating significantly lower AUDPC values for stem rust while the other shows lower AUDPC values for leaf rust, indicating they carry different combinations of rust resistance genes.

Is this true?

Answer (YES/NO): NO